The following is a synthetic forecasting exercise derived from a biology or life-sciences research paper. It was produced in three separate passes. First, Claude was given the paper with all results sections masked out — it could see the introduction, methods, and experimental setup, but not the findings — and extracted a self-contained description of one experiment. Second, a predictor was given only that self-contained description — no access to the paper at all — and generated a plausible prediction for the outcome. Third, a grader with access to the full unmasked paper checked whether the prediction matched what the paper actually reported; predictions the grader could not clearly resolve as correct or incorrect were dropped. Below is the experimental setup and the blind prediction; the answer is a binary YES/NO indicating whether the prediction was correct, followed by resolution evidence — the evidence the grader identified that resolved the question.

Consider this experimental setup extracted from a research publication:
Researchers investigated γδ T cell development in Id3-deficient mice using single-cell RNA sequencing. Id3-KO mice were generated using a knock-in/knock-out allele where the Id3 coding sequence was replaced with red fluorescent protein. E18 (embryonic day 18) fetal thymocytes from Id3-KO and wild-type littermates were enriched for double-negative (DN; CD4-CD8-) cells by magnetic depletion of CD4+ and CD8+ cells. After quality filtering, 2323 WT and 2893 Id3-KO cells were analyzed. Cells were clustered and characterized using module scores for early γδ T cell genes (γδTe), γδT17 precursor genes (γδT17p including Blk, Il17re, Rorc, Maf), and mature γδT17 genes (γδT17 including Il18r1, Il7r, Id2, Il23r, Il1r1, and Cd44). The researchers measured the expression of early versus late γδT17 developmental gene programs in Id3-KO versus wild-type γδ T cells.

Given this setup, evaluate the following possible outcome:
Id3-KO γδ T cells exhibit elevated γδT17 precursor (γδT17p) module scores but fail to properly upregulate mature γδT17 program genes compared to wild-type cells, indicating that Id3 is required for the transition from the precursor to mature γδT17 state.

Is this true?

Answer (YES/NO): YES